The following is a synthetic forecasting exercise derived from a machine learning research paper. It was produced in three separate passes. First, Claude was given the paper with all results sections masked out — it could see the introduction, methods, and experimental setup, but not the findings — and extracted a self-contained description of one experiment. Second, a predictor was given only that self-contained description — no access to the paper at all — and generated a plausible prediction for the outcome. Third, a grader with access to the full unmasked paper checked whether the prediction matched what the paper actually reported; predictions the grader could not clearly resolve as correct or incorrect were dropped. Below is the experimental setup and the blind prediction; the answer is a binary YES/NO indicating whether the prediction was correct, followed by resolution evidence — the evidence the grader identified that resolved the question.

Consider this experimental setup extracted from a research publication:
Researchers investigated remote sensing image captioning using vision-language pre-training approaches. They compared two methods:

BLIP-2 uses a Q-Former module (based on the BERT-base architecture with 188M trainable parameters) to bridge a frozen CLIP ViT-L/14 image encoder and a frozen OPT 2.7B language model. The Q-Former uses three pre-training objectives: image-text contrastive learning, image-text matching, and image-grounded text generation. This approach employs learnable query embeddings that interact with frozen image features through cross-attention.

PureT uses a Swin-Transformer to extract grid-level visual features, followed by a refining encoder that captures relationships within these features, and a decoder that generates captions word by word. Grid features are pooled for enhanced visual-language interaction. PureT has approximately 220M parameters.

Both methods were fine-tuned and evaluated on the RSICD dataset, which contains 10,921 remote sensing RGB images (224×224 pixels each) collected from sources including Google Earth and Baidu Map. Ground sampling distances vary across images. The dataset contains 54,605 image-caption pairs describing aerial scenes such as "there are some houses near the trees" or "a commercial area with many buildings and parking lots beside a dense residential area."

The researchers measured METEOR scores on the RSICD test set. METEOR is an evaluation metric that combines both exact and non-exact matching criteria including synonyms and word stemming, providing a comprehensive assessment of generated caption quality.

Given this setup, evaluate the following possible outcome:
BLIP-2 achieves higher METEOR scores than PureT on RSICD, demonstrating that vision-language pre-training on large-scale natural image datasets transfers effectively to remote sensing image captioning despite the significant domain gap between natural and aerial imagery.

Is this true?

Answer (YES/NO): YES